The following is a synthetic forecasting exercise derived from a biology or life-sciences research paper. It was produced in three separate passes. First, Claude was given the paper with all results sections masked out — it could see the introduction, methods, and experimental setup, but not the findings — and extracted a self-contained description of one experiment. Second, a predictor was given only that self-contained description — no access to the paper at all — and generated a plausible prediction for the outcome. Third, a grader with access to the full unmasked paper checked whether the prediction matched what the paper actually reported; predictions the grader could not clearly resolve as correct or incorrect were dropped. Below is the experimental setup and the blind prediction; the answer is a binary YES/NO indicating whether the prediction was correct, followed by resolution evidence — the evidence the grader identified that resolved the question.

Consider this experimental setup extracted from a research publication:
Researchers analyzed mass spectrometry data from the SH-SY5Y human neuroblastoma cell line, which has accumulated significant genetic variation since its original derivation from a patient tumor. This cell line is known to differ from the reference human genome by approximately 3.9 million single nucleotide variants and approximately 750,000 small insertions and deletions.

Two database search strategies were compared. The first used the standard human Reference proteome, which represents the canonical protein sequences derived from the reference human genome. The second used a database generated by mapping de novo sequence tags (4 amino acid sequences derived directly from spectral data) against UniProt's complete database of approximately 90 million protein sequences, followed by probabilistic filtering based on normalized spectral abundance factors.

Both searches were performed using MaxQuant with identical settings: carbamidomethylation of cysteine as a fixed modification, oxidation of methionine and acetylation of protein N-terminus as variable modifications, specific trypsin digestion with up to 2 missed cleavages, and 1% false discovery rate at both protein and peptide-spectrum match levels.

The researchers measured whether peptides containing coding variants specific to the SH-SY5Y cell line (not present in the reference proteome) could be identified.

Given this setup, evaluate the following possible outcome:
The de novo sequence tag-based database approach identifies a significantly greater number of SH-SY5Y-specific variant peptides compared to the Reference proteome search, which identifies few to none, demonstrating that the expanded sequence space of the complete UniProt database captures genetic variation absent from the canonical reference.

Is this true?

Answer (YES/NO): YES